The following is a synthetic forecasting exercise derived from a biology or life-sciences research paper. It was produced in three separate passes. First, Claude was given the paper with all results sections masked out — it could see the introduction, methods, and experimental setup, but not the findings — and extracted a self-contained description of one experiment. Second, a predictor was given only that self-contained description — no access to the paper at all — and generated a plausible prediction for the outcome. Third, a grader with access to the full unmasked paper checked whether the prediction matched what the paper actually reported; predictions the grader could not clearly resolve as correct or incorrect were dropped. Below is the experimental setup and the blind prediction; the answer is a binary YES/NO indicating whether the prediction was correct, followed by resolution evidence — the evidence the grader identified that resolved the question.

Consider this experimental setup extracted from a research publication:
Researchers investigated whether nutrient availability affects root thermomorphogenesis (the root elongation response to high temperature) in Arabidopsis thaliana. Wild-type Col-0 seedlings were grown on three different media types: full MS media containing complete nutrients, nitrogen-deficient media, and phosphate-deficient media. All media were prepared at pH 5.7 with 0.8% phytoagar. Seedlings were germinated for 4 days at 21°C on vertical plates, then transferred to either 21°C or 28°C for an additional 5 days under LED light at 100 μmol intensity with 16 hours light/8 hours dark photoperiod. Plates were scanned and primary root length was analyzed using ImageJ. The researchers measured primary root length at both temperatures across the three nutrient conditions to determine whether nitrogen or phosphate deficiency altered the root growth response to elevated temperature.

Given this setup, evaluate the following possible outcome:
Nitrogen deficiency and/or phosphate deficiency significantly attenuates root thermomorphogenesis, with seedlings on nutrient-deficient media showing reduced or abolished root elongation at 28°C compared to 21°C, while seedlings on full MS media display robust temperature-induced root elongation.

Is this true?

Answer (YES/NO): YES